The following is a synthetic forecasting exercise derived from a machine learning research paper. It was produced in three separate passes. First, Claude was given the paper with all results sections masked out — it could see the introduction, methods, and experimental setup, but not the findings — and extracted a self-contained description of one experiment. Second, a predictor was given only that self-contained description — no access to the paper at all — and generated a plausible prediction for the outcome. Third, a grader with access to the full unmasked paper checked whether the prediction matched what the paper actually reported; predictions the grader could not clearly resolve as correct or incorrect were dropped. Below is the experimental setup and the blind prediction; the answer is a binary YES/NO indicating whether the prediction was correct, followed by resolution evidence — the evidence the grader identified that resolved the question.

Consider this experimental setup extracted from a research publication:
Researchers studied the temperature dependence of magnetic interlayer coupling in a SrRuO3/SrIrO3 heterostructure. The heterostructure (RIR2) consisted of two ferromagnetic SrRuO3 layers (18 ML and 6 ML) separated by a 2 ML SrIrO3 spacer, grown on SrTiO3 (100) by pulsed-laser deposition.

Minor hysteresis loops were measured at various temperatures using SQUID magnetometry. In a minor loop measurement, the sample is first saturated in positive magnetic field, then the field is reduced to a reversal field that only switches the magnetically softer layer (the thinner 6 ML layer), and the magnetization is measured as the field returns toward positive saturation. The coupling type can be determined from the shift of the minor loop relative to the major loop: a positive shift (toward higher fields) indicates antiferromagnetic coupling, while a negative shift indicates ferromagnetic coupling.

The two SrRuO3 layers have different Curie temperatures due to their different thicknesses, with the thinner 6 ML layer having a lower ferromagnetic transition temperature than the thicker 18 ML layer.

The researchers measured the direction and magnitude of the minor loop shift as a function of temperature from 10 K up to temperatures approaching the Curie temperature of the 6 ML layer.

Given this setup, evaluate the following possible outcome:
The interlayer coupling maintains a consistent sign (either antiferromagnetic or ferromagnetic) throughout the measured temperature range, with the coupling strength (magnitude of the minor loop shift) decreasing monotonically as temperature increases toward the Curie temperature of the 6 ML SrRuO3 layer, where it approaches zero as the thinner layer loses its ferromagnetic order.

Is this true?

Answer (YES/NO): NO